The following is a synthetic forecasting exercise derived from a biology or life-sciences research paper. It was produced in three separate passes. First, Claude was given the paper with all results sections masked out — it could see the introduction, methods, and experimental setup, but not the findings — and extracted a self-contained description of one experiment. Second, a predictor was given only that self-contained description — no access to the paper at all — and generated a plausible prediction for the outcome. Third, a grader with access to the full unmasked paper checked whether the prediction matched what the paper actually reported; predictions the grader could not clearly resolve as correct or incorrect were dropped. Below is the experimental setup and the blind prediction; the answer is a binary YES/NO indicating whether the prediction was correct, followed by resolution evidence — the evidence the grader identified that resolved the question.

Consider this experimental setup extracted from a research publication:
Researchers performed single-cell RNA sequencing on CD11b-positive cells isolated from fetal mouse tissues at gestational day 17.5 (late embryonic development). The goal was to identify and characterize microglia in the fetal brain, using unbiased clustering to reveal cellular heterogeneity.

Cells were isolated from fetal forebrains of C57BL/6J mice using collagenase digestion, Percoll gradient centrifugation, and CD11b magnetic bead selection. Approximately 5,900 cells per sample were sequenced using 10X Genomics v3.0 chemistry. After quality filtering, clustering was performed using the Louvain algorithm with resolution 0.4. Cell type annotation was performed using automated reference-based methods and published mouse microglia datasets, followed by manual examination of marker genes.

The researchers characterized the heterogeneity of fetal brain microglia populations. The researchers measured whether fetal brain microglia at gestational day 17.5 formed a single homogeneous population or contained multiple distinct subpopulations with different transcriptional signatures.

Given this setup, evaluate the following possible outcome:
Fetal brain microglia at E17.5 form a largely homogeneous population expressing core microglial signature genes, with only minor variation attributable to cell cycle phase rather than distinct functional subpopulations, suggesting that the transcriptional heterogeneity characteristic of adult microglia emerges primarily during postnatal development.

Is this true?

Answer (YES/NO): NO